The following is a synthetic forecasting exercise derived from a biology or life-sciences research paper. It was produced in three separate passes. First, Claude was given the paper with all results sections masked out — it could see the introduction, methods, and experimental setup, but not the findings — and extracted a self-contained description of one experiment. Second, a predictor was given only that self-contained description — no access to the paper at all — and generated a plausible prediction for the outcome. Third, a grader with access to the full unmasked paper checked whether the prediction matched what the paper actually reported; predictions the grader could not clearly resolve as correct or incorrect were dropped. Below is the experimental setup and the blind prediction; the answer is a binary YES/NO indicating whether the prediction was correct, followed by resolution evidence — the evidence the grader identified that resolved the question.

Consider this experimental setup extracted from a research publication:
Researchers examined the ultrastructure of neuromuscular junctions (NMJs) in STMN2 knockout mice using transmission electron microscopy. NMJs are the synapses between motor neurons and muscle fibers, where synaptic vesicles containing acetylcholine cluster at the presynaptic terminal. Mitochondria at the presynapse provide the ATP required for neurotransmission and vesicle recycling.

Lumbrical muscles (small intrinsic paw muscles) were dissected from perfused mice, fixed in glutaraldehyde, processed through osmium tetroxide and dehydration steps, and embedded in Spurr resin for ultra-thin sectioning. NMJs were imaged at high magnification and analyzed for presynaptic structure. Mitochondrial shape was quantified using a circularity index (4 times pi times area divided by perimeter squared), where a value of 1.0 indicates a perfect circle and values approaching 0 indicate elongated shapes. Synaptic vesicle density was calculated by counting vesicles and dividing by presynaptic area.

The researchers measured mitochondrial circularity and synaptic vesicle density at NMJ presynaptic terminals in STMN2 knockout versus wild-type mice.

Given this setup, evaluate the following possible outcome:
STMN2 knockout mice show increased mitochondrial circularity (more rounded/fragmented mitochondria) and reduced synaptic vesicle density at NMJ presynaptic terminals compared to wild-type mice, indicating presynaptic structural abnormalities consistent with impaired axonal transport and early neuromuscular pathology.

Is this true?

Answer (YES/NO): YES